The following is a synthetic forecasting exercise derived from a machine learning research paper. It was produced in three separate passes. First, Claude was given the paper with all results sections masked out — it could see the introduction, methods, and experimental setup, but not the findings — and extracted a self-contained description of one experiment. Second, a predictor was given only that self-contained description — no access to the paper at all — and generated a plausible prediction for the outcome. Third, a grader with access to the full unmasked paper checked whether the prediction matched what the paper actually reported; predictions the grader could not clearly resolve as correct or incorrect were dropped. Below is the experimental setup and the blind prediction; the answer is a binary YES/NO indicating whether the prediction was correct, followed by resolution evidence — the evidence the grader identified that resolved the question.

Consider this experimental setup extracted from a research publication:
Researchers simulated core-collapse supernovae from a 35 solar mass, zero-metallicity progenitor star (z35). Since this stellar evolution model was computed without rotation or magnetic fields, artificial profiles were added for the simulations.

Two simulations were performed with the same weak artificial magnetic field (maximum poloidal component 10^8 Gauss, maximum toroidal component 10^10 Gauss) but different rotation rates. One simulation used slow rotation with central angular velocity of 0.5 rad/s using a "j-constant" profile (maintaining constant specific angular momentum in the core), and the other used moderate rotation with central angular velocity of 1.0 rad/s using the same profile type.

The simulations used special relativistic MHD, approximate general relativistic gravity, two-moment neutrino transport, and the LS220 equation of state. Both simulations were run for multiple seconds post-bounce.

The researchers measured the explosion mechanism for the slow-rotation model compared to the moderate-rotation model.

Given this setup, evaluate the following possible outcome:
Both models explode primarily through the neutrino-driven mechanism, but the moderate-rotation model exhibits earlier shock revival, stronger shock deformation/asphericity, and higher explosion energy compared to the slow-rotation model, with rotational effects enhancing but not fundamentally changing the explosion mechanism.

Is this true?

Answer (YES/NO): NO